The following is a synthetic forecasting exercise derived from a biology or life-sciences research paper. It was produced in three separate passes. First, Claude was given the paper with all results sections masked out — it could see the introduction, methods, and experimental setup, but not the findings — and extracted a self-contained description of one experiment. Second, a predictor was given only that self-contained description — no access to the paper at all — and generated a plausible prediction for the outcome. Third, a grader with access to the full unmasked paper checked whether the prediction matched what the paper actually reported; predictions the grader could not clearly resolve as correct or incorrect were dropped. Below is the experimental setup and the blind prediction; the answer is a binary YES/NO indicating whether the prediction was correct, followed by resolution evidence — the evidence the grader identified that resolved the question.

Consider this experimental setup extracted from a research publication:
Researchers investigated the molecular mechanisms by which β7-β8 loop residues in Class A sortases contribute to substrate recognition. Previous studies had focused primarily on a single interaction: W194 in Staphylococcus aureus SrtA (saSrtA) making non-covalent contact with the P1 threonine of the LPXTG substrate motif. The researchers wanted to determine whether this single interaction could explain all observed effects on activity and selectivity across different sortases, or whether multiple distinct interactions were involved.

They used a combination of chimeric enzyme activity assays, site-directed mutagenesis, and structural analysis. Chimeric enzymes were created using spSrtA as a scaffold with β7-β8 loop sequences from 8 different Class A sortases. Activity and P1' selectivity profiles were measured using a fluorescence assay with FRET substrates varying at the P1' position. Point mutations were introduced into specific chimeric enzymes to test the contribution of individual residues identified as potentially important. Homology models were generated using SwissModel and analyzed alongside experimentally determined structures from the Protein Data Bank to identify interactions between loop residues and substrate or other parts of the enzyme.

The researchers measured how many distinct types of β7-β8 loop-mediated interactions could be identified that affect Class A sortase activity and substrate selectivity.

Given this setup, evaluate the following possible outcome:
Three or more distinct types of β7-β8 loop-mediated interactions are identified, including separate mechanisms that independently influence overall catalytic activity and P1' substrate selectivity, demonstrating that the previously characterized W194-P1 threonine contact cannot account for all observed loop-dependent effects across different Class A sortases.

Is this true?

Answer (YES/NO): YES